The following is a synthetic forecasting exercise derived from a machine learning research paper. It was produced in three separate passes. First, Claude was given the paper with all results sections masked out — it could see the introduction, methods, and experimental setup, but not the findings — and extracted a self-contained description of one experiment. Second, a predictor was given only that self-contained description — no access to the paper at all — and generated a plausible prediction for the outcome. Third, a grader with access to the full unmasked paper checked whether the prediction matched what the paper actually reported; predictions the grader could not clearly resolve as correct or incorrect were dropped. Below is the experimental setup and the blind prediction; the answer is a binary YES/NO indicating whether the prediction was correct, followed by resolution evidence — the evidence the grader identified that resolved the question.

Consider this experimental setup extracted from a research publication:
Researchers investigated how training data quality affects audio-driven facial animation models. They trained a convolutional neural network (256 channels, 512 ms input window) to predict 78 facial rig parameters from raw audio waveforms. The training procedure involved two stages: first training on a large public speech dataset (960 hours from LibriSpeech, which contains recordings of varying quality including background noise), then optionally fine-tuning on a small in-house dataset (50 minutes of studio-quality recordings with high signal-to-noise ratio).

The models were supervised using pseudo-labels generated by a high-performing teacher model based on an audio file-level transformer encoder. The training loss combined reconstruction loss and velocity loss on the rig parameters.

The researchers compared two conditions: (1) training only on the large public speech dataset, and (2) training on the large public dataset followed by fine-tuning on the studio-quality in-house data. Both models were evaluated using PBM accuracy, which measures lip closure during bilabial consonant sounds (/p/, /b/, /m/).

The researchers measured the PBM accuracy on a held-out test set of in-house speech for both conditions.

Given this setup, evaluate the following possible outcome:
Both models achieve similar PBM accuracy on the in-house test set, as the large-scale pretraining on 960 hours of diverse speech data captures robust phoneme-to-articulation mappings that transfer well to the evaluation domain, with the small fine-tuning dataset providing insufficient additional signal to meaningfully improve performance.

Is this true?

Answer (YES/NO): NO